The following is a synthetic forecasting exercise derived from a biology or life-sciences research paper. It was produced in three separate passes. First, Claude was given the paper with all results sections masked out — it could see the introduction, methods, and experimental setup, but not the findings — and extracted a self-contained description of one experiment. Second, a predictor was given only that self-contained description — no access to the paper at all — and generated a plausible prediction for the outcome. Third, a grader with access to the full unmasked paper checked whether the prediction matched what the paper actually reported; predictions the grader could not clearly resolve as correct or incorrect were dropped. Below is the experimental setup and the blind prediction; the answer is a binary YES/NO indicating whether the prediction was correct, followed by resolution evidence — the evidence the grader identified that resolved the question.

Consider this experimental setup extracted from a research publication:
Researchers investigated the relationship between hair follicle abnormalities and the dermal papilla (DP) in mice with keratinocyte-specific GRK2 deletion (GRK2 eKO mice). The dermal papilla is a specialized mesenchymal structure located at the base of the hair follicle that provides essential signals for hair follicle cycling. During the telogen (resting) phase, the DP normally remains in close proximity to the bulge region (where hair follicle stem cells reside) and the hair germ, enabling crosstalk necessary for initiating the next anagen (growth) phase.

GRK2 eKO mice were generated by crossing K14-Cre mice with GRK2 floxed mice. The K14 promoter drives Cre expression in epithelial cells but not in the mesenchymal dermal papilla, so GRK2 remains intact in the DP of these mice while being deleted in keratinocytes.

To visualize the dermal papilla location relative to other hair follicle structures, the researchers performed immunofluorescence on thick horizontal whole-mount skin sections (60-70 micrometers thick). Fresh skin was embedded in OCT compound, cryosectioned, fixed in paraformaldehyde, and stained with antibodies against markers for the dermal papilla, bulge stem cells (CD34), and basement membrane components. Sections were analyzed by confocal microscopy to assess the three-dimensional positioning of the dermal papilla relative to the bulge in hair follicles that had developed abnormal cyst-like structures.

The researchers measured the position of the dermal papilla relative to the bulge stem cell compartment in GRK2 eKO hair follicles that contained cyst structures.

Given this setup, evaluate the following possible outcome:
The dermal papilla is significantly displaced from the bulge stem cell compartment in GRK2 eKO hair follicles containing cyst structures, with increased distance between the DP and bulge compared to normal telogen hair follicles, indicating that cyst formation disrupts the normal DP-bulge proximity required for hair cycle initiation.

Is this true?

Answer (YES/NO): YES